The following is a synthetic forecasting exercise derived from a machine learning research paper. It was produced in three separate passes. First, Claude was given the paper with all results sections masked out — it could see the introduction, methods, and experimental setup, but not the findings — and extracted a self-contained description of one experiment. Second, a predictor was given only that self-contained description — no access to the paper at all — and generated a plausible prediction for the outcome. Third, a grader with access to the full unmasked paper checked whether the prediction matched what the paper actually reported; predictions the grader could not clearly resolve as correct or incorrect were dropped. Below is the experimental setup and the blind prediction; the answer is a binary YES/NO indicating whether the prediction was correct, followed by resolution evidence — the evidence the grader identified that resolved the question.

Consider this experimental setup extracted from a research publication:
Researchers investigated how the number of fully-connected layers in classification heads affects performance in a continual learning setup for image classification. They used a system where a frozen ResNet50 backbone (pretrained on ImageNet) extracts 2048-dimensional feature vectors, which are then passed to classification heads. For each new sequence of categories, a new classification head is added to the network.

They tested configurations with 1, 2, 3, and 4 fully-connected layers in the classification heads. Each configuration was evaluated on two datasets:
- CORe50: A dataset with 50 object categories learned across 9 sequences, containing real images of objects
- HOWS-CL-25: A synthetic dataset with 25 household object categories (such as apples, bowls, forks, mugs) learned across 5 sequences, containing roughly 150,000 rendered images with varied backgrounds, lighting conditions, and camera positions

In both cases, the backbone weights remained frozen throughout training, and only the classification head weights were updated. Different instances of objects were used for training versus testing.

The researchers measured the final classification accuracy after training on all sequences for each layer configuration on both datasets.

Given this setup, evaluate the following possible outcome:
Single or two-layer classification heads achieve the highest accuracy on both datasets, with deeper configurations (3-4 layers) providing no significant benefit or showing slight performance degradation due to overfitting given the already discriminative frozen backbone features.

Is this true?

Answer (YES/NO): NO